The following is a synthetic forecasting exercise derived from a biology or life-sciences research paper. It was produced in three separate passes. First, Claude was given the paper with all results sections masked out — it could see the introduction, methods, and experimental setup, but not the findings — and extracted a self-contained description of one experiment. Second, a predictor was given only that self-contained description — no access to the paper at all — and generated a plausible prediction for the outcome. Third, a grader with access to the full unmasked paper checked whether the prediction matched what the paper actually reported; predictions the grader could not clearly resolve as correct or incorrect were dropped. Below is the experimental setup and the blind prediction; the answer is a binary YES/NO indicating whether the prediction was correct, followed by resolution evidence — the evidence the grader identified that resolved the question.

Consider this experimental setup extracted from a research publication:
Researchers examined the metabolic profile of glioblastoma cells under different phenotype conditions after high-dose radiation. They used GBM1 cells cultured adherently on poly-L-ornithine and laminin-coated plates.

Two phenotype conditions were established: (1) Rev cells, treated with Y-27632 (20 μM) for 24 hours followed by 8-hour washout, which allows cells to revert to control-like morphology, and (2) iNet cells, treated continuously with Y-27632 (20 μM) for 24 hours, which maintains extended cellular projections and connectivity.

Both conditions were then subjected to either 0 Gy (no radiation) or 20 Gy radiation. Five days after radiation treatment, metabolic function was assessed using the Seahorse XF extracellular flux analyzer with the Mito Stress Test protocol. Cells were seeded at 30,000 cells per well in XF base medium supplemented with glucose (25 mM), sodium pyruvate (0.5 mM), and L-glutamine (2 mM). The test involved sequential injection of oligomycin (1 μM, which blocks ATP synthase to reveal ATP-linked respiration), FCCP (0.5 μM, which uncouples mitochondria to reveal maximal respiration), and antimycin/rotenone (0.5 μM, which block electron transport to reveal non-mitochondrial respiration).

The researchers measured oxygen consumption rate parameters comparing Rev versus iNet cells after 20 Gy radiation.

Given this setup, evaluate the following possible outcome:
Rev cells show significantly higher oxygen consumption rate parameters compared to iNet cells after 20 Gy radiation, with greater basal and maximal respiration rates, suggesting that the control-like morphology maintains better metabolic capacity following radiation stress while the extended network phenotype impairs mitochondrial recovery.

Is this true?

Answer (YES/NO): NO